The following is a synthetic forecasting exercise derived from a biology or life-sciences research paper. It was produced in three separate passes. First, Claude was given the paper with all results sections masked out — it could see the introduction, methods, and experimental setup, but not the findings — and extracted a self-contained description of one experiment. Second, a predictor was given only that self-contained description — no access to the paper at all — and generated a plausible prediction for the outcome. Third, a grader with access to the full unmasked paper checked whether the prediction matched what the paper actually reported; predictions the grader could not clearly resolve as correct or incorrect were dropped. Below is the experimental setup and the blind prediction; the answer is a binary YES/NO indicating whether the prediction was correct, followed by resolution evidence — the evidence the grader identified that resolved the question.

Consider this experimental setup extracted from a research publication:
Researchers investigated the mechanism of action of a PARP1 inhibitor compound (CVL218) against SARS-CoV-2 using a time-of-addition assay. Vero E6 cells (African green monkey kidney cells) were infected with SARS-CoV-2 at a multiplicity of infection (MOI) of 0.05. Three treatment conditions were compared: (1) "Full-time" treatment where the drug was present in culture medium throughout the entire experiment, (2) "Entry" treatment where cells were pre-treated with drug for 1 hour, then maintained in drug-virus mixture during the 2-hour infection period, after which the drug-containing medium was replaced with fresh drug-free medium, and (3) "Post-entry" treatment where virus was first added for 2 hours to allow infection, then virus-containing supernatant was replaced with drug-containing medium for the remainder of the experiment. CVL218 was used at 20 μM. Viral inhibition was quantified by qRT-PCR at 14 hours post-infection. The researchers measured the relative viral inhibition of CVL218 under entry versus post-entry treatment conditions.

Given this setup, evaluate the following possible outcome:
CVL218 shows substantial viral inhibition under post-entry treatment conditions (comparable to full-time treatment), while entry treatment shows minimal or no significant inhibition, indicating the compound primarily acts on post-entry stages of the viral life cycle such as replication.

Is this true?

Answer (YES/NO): NO